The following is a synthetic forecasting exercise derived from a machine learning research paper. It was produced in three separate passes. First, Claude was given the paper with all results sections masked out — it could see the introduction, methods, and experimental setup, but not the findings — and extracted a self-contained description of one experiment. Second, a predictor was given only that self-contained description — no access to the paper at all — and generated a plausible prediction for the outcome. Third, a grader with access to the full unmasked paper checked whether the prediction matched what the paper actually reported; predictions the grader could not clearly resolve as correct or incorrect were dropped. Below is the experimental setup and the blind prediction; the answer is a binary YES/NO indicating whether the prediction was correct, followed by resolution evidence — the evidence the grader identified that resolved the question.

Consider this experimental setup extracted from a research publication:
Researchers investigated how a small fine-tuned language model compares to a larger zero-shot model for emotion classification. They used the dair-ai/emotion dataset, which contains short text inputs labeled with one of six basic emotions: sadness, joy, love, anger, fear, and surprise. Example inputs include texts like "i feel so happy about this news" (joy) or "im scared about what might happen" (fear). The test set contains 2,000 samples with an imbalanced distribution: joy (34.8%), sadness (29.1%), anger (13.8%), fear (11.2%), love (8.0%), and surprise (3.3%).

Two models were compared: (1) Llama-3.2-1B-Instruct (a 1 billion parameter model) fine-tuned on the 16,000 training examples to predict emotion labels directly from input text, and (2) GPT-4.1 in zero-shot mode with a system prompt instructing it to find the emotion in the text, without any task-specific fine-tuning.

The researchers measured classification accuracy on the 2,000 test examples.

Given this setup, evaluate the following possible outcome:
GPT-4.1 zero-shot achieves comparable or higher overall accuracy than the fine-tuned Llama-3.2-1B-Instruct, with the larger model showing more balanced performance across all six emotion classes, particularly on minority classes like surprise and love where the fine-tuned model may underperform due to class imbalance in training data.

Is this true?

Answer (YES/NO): NO